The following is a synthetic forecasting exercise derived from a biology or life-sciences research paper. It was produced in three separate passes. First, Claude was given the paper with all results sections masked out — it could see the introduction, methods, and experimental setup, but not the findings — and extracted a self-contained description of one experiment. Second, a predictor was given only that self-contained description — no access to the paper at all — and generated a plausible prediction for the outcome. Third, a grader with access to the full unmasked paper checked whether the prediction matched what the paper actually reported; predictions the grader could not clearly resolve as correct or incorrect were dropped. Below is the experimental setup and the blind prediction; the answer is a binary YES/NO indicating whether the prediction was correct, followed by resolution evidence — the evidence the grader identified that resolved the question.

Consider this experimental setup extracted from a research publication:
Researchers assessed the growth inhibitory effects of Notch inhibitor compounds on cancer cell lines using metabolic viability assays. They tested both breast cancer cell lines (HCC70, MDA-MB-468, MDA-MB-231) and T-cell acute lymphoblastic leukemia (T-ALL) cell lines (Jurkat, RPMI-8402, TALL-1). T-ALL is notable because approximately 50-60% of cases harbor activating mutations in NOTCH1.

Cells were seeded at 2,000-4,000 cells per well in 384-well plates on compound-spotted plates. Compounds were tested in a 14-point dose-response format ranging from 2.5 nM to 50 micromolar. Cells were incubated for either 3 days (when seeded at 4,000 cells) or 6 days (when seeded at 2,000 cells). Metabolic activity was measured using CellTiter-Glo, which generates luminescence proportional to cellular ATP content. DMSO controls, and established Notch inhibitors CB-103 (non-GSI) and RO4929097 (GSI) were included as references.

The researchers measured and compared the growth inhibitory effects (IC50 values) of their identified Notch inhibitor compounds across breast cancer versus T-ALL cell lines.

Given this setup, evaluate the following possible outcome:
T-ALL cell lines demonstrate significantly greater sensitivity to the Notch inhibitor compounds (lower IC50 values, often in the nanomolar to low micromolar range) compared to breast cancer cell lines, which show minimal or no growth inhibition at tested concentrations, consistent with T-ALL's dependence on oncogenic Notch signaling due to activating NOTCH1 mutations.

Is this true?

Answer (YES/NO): NO